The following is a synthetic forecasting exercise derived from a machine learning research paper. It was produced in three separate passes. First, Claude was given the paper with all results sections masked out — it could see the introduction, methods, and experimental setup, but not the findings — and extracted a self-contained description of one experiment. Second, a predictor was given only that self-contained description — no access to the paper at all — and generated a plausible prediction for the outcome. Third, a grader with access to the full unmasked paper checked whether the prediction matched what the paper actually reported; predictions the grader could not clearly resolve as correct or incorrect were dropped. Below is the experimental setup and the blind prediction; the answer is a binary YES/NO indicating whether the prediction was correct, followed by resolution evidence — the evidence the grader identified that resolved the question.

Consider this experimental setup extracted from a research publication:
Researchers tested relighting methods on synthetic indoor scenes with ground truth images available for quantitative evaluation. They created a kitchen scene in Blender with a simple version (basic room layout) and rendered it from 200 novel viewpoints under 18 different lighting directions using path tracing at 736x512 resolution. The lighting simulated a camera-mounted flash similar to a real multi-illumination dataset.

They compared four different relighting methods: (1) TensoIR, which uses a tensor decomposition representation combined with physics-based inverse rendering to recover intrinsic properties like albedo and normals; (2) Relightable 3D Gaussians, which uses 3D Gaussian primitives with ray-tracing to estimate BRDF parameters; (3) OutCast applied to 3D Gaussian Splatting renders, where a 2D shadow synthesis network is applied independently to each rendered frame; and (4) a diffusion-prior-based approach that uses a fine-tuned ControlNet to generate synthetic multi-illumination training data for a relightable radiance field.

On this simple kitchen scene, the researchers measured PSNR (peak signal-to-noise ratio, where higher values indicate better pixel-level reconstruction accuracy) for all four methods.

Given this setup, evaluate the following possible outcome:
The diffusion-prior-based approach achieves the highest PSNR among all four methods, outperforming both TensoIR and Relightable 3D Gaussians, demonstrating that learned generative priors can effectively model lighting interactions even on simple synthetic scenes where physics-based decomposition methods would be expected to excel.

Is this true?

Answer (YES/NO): NO